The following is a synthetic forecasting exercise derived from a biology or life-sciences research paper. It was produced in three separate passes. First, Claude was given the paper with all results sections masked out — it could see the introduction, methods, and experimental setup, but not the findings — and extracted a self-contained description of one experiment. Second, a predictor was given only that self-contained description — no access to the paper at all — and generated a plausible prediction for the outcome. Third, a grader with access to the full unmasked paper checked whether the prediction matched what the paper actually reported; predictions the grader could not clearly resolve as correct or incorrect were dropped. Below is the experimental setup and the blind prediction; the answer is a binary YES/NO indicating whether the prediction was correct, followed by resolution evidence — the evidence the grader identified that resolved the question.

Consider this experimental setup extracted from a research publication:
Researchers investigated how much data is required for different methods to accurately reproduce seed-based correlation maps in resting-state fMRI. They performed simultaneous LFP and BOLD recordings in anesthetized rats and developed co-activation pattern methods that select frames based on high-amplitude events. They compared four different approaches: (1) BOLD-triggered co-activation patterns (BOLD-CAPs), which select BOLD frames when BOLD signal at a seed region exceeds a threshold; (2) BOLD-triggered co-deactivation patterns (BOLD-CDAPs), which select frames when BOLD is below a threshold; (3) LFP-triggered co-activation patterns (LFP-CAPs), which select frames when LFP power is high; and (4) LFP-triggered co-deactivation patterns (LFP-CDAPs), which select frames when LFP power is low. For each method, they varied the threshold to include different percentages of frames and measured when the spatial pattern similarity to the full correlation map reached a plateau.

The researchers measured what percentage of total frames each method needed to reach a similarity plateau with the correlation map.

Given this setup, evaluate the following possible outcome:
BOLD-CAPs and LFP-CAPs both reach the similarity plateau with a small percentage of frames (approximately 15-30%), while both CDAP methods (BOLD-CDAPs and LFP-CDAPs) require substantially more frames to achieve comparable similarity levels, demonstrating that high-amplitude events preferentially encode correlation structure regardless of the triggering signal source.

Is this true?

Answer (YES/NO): NO